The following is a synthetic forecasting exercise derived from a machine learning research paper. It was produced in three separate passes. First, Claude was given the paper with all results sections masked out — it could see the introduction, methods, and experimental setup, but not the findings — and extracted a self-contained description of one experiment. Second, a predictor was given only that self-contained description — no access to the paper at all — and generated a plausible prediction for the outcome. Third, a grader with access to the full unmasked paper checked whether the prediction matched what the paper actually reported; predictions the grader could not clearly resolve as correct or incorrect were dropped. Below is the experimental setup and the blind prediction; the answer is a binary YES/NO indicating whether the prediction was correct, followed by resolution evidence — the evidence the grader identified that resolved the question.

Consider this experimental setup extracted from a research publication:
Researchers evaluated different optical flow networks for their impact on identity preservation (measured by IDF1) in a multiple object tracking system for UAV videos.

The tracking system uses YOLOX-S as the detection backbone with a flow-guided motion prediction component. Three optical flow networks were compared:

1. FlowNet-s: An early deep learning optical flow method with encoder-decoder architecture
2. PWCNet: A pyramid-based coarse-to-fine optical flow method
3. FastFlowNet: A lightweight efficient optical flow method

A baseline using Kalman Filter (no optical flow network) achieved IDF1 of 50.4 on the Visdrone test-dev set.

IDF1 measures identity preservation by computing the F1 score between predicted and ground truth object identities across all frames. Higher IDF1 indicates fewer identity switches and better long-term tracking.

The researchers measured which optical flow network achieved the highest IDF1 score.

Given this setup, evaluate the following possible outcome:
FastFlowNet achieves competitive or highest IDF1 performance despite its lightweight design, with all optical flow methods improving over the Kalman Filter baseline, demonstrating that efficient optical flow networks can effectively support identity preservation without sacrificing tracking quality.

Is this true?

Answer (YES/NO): YES